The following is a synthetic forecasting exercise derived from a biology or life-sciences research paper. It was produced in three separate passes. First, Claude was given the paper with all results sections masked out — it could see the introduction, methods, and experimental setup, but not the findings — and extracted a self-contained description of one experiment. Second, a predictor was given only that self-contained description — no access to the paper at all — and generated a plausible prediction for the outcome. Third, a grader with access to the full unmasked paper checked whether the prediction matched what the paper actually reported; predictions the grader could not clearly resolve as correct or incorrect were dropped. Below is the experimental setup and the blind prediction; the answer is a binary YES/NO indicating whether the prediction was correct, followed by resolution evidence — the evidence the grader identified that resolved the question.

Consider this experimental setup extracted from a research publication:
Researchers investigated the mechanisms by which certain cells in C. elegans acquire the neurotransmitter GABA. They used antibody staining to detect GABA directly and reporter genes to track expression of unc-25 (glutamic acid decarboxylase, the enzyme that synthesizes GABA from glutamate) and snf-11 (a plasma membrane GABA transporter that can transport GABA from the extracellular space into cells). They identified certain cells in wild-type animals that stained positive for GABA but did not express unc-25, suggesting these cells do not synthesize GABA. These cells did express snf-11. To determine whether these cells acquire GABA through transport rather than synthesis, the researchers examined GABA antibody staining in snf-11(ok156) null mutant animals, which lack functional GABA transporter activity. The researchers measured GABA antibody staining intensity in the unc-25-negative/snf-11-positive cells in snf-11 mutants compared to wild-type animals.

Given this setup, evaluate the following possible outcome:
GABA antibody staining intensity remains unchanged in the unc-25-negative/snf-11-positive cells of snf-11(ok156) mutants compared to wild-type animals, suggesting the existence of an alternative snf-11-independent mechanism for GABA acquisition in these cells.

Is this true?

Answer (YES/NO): NO